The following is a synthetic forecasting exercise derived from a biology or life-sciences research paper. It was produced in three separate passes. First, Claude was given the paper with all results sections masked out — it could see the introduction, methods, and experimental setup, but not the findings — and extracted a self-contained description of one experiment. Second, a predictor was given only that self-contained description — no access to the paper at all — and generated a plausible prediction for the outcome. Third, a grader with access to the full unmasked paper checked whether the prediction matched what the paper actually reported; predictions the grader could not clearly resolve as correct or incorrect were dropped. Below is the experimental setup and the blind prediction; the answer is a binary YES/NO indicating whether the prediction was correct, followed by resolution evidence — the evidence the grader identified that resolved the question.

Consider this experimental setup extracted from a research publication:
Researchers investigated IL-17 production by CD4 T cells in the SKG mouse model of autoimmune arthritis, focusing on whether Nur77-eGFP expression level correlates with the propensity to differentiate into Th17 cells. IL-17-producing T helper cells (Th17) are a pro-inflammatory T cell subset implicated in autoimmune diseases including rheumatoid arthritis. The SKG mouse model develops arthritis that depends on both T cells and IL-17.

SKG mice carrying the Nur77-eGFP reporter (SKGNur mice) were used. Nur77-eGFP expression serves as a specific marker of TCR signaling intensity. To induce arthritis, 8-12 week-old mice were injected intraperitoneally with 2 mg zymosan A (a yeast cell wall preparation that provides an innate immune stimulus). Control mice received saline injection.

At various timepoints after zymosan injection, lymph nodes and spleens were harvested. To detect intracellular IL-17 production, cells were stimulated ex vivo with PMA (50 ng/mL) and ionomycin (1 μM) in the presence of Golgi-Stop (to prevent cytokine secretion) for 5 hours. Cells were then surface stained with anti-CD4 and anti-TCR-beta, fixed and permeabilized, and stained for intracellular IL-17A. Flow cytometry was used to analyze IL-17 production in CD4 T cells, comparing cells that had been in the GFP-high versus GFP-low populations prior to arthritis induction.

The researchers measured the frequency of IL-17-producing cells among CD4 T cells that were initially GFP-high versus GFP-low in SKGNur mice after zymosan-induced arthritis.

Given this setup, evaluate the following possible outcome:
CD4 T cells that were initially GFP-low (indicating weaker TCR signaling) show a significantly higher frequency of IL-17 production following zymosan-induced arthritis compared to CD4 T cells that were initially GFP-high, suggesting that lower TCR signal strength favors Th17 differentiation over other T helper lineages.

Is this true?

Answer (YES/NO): NO